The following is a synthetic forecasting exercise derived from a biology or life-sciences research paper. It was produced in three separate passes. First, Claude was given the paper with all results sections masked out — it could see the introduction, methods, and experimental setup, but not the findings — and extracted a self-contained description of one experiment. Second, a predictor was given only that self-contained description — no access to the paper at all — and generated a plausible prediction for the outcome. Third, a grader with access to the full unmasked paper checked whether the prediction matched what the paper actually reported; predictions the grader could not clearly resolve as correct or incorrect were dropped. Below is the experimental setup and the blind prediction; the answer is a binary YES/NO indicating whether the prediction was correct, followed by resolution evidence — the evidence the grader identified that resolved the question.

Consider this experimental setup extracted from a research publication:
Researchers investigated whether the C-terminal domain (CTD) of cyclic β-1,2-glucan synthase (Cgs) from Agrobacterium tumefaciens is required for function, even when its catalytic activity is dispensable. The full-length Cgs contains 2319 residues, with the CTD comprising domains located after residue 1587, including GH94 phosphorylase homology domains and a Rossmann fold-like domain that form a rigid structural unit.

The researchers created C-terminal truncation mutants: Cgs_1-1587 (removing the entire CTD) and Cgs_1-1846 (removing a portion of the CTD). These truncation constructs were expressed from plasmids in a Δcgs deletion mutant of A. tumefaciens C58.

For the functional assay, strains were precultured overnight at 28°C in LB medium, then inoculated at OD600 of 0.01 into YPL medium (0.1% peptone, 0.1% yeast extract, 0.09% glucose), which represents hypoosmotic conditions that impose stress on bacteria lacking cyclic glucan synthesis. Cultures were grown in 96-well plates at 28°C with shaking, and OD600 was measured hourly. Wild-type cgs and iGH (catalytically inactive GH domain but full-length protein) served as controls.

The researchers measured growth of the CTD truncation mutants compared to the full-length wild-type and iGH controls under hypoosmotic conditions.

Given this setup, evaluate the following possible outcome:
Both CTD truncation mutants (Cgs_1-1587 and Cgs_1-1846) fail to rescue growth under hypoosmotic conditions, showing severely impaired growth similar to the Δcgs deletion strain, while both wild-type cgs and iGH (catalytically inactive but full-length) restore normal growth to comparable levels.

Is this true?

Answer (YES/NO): YES